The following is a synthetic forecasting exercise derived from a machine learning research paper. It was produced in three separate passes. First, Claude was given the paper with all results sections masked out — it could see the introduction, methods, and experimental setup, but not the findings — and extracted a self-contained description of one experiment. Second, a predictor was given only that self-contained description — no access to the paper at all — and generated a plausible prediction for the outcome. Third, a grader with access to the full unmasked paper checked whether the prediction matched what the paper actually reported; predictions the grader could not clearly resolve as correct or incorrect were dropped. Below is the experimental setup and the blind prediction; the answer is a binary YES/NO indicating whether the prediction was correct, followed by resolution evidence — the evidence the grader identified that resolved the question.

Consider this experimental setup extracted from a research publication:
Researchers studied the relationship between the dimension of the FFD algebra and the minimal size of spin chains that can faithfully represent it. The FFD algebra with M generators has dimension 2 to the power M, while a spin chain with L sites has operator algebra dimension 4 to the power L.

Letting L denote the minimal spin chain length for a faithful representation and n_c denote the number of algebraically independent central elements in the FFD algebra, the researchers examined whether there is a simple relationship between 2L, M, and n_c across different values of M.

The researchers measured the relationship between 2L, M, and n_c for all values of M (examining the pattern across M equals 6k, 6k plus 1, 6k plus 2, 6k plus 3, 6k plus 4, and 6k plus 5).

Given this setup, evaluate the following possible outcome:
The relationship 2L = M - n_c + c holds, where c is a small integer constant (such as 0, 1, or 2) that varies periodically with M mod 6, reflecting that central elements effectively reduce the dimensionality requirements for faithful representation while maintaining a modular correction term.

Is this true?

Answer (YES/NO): NO